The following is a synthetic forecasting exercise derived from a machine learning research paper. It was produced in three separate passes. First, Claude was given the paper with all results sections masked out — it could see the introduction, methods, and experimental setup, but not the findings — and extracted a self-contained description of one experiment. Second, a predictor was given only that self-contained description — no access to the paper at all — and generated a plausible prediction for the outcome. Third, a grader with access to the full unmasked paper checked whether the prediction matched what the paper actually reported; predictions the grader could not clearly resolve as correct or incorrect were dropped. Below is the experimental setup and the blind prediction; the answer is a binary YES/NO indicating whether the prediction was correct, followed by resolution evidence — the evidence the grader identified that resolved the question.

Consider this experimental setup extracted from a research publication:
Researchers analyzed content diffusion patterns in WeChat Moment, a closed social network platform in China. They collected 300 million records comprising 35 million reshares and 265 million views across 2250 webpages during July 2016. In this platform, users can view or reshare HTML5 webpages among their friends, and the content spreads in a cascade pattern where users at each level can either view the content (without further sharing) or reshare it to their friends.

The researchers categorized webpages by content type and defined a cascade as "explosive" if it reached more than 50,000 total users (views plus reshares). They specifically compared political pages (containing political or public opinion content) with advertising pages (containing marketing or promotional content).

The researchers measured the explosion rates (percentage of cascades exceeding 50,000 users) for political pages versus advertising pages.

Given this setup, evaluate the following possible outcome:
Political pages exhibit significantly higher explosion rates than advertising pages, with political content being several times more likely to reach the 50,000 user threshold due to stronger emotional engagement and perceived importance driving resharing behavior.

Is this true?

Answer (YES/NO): NO